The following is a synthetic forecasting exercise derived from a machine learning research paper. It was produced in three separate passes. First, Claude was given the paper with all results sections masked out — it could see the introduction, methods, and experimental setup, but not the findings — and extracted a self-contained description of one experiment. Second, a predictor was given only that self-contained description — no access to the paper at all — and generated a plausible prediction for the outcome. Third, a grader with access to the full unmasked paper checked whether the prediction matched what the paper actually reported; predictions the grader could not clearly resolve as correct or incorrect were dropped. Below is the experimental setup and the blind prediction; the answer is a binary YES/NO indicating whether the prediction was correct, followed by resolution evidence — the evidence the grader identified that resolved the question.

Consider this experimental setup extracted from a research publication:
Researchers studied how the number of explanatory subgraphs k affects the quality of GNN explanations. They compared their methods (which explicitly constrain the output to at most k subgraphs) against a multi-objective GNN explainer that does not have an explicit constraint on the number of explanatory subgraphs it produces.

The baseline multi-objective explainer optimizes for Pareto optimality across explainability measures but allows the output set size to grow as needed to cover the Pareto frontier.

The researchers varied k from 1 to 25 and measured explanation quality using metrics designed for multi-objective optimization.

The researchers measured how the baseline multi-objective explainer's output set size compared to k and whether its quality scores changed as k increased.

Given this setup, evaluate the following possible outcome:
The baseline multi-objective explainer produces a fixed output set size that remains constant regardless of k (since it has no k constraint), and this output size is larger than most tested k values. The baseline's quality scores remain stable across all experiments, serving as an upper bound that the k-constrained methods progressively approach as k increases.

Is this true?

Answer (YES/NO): NO